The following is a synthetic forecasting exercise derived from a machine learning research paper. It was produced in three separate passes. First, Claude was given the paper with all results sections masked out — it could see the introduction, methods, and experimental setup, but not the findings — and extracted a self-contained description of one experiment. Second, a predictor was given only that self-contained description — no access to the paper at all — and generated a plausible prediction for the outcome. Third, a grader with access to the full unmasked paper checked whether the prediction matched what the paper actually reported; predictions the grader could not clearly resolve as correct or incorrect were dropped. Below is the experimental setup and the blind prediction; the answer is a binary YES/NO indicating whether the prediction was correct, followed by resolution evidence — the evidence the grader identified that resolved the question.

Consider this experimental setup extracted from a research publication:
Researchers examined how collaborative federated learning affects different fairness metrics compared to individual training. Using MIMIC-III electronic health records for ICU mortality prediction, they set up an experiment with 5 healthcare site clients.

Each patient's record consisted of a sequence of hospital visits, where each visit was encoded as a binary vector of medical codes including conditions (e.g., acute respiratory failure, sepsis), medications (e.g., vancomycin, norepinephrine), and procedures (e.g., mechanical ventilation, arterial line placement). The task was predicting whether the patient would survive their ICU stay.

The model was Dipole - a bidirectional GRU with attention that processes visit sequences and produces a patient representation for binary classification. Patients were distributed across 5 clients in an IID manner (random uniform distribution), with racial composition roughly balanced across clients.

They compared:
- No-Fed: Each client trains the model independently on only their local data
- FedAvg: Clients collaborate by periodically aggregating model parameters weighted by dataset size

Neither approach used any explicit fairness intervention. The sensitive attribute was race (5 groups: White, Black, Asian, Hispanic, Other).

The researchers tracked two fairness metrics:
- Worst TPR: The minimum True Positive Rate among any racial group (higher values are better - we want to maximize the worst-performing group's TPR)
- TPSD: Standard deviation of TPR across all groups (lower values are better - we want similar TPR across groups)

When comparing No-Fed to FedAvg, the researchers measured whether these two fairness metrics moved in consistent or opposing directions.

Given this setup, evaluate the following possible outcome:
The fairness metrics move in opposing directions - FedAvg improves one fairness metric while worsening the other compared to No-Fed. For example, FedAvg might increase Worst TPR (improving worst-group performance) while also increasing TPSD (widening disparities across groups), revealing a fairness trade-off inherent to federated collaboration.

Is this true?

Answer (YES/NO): NO